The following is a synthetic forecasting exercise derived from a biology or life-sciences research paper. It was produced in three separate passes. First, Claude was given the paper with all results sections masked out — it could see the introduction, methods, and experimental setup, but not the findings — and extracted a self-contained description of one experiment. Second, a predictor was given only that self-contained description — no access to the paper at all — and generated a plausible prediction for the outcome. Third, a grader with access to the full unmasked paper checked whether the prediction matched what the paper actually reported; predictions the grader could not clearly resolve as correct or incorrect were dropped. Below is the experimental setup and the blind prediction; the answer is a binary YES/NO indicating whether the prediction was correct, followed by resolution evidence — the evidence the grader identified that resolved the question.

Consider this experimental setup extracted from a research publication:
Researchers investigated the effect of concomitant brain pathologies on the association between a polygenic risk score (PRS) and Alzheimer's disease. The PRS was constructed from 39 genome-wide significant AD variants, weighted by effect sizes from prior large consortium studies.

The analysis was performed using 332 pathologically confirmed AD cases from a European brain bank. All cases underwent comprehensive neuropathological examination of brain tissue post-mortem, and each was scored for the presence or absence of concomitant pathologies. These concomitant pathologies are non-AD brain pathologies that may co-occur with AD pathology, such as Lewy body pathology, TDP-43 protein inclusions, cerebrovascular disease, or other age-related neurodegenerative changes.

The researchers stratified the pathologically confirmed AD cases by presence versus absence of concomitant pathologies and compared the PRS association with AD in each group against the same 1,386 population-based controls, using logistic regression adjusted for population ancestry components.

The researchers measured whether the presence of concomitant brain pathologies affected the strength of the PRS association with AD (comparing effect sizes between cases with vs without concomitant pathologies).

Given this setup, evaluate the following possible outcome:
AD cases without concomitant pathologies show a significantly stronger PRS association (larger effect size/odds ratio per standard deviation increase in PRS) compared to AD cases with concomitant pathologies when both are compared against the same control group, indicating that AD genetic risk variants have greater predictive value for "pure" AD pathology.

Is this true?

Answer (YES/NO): NO